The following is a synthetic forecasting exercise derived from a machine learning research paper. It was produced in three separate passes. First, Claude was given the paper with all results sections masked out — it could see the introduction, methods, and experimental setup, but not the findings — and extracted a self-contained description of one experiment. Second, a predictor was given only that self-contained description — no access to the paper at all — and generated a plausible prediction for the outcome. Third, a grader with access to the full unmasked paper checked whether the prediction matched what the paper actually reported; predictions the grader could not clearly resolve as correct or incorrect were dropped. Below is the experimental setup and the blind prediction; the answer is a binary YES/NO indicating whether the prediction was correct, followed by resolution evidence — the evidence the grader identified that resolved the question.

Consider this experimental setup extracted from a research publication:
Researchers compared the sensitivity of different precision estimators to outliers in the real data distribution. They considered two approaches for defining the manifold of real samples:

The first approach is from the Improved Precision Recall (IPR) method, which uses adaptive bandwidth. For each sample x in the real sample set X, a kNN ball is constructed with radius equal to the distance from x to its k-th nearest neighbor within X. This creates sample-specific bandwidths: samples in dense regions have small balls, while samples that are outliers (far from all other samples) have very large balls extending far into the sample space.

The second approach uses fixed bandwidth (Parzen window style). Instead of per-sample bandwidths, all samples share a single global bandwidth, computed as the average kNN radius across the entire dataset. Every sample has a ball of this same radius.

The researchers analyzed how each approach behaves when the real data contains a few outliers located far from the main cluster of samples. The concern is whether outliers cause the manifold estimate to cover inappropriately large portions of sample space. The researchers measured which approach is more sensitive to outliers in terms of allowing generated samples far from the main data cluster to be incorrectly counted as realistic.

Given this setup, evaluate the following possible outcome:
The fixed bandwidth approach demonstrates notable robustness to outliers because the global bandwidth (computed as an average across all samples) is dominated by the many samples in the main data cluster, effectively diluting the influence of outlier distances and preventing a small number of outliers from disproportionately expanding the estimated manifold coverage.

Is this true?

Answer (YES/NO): YES